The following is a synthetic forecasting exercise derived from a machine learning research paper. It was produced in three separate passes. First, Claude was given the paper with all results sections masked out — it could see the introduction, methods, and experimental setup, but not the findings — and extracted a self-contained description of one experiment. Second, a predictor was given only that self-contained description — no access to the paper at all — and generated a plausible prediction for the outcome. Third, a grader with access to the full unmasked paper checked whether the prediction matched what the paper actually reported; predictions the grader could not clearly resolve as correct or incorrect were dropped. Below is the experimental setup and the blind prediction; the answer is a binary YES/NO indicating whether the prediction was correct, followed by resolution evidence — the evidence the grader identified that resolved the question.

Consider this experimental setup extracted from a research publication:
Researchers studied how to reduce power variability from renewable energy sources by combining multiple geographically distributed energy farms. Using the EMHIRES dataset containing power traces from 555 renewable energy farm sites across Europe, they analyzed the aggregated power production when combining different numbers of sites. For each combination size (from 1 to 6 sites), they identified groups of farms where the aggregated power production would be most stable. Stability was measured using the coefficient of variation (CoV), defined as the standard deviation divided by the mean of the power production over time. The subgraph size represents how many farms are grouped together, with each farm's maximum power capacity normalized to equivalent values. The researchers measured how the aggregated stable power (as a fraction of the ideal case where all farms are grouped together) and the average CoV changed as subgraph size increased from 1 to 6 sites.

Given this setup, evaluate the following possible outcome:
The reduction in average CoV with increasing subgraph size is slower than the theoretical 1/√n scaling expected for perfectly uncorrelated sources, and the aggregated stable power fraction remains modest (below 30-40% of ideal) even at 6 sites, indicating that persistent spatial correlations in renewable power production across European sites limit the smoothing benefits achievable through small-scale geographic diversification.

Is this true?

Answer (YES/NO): NO